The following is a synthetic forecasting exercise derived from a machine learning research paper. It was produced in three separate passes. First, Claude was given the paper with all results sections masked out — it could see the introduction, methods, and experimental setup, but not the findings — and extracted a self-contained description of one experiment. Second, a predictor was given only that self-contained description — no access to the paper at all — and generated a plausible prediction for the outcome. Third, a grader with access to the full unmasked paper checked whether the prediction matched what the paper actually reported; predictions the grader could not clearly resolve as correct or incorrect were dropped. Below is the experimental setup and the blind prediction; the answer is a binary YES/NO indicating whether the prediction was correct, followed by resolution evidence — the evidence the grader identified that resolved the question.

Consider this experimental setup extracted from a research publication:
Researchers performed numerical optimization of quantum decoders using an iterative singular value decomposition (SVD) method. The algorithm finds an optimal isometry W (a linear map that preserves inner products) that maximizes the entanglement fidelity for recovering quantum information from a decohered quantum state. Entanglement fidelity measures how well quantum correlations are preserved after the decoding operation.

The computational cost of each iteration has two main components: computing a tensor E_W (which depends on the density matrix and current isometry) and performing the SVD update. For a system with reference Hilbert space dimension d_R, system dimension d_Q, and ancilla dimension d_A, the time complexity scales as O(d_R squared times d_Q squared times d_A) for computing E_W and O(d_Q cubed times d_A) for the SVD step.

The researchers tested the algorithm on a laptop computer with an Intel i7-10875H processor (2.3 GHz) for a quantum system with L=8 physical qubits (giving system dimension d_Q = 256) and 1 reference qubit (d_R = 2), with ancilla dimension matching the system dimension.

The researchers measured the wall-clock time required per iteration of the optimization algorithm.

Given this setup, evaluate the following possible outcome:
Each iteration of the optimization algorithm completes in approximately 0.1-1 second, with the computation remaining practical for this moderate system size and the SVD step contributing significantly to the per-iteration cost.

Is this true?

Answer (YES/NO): NO